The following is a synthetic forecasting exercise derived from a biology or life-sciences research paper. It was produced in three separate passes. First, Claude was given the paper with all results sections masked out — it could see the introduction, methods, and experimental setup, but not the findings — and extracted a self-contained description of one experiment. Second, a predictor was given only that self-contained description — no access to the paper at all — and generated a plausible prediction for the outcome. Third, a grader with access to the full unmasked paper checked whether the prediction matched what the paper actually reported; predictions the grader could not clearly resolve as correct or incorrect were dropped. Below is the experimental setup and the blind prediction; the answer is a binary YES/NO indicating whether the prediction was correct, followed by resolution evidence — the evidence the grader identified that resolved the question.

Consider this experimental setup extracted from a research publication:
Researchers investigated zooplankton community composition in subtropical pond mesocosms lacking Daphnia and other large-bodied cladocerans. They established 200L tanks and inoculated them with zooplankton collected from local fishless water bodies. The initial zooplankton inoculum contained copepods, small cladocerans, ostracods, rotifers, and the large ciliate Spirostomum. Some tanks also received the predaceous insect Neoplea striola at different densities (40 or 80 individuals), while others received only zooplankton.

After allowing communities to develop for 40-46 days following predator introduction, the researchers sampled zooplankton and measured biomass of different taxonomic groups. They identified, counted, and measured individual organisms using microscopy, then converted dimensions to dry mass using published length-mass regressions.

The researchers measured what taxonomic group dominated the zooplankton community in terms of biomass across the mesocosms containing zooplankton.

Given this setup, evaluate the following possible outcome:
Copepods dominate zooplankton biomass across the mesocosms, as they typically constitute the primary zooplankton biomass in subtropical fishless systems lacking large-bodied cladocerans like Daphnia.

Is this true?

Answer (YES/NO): YES